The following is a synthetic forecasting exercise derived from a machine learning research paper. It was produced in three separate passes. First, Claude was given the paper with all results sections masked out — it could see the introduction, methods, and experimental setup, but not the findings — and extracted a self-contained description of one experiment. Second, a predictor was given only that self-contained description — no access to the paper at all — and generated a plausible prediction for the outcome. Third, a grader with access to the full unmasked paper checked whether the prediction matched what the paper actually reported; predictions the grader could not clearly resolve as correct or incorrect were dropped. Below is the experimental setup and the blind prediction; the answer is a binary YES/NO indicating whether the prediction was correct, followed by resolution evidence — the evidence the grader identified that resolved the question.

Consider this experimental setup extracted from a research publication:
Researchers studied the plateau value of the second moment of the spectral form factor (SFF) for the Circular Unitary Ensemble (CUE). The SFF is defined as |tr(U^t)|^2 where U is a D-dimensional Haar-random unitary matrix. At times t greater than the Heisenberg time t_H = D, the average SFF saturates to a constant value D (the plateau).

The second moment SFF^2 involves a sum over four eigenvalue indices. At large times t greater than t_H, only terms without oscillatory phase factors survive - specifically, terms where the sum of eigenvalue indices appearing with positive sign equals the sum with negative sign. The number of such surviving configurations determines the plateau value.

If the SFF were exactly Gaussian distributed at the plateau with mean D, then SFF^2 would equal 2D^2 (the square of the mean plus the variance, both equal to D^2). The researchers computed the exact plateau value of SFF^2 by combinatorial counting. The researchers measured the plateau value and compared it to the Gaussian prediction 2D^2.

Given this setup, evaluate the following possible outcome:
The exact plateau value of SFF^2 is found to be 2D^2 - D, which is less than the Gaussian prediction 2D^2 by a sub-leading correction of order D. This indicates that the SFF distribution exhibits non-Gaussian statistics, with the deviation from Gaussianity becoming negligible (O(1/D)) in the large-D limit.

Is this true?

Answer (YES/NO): YES